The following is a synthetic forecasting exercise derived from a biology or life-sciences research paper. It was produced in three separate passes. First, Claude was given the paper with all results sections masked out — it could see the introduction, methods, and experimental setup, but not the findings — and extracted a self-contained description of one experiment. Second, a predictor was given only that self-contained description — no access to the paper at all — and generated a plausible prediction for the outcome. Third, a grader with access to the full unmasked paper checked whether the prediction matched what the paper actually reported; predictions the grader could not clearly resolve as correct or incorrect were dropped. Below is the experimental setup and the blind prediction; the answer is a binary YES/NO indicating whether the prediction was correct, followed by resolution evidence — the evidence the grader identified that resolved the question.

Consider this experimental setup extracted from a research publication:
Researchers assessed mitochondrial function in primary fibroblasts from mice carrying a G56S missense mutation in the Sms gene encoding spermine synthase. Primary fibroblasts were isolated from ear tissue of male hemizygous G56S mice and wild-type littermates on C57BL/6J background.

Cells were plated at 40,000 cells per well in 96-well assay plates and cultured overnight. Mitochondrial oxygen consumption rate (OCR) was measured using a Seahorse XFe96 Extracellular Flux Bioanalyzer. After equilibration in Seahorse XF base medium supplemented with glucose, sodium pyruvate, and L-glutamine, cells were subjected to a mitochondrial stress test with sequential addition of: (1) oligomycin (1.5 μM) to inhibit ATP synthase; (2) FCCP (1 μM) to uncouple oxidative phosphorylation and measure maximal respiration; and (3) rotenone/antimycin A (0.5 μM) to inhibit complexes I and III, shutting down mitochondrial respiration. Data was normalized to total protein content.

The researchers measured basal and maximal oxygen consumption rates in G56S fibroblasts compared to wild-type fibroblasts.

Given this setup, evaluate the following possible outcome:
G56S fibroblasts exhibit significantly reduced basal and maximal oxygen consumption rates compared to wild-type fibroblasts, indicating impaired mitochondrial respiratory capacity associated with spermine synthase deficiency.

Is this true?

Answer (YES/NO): YES